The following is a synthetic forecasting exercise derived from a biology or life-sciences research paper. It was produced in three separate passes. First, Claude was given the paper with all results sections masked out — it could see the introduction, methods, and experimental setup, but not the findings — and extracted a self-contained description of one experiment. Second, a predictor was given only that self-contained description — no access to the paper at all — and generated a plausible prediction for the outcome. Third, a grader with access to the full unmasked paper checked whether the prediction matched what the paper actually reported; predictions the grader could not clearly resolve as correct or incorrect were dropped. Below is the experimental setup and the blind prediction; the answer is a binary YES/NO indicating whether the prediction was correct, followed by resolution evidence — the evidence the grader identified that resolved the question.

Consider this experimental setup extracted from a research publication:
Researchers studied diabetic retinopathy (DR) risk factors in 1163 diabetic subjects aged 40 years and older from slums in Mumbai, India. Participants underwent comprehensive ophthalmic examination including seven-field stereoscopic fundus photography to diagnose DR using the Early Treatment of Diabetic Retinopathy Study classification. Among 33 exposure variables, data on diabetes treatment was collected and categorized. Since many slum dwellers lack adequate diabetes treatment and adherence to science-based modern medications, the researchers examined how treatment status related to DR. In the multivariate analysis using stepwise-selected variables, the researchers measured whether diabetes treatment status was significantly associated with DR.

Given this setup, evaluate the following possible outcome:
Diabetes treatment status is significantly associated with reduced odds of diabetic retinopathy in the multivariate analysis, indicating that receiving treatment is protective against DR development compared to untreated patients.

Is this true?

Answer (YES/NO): NO